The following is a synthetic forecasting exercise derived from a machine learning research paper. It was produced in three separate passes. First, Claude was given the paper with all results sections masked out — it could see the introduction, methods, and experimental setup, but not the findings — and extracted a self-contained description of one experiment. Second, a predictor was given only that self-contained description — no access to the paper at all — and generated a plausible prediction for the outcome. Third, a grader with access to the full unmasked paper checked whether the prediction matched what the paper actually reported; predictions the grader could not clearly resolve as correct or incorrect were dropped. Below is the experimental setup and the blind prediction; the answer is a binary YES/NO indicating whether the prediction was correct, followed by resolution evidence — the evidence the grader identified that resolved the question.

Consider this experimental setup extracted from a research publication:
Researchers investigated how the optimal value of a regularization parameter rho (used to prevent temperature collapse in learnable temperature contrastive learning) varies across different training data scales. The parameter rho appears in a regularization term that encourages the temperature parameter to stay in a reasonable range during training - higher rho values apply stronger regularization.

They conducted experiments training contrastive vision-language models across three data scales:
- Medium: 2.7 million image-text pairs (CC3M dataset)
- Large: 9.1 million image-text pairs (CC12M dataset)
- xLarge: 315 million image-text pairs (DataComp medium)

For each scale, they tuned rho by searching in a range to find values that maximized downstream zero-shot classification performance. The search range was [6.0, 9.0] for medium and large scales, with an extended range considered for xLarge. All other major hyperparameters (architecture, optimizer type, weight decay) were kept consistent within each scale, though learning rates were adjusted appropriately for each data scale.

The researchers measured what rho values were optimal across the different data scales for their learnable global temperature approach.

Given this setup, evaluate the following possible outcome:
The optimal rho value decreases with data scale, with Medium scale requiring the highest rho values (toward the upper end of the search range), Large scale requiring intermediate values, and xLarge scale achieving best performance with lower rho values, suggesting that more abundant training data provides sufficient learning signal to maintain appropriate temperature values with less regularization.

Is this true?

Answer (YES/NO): NO